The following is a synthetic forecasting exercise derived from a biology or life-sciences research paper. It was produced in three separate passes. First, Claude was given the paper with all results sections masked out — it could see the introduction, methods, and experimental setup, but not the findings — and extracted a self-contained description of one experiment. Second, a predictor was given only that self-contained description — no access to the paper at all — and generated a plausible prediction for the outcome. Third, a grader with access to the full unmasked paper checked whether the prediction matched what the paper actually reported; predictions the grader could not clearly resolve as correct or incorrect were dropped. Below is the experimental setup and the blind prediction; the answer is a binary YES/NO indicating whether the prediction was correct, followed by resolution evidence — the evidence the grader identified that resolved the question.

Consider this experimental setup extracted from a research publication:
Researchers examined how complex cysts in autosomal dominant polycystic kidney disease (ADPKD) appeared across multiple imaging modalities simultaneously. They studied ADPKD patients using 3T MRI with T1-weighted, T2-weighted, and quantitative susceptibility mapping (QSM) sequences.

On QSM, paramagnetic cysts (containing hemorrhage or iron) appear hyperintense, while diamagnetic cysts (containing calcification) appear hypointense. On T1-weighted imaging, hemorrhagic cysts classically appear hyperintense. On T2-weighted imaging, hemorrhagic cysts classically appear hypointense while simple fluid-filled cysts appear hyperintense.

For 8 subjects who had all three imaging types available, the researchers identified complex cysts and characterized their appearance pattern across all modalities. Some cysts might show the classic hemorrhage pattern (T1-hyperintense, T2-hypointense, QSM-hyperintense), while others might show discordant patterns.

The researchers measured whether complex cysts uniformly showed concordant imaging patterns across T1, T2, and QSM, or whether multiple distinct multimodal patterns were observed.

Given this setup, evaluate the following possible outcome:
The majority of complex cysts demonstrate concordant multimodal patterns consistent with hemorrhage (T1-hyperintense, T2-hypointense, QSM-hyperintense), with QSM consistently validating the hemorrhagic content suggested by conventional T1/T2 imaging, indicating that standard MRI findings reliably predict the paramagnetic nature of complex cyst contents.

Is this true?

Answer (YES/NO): NO